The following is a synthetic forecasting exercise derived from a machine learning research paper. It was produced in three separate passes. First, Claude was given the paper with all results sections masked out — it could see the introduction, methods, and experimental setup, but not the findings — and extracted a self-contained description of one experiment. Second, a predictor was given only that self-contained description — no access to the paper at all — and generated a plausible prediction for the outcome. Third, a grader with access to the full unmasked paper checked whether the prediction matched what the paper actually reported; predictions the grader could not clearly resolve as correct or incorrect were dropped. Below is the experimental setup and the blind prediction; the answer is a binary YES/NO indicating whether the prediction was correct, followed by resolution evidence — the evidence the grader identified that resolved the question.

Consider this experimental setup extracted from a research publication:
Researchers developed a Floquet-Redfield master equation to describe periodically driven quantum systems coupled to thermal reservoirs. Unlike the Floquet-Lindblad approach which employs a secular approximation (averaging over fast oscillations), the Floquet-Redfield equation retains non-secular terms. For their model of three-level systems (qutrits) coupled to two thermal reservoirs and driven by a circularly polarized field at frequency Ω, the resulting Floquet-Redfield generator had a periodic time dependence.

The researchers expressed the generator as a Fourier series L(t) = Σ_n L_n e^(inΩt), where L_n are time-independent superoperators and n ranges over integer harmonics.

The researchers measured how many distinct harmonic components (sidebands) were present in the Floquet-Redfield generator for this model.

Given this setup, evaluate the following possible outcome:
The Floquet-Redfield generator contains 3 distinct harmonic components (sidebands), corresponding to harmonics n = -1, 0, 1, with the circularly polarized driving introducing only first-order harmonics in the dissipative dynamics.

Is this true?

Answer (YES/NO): YES